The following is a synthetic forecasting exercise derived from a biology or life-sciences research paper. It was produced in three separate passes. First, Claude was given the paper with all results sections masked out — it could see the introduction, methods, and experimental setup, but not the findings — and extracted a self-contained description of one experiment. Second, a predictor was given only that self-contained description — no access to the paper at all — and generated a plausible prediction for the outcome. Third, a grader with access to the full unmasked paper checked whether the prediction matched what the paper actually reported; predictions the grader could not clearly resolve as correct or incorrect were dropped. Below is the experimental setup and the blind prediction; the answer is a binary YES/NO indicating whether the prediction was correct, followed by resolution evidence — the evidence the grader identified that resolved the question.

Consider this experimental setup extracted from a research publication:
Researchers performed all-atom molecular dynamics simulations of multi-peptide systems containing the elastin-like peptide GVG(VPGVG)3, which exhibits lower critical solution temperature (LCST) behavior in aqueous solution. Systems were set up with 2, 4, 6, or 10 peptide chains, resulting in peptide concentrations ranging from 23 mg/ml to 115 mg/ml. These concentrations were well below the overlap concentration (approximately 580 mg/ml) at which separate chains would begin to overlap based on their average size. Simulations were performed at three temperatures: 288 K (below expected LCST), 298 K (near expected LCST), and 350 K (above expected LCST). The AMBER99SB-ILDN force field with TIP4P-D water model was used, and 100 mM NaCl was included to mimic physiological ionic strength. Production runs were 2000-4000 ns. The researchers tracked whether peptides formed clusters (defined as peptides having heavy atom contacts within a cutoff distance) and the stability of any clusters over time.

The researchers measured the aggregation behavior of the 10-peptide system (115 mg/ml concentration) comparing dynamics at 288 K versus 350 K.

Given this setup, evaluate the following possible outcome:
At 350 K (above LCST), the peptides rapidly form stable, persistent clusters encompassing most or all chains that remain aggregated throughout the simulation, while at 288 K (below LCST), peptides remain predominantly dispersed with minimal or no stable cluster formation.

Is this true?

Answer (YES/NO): NO